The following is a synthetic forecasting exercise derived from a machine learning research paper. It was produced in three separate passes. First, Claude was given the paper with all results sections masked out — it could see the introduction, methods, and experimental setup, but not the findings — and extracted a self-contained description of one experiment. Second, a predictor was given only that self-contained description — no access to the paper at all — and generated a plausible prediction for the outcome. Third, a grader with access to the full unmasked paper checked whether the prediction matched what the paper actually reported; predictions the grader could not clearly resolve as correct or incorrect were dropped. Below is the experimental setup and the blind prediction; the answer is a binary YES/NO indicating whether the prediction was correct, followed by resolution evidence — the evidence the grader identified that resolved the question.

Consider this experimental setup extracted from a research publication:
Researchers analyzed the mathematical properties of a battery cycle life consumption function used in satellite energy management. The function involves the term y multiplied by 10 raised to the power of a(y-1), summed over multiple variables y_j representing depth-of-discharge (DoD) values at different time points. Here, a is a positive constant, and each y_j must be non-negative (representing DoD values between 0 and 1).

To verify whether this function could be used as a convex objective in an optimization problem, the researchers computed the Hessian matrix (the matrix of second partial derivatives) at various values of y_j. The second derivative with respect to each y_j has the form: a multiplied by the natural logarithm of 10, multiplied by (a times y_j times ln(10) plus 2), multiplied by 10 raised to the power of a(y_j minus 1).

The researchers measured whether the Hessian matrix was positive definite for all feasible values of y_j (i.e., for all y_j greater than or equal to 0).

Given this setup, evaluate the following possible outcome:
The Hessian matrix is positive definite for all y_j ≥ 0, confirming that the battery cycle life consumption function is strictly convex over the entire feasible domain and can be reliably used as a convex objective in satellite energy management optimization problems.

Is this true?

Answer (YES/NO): YES